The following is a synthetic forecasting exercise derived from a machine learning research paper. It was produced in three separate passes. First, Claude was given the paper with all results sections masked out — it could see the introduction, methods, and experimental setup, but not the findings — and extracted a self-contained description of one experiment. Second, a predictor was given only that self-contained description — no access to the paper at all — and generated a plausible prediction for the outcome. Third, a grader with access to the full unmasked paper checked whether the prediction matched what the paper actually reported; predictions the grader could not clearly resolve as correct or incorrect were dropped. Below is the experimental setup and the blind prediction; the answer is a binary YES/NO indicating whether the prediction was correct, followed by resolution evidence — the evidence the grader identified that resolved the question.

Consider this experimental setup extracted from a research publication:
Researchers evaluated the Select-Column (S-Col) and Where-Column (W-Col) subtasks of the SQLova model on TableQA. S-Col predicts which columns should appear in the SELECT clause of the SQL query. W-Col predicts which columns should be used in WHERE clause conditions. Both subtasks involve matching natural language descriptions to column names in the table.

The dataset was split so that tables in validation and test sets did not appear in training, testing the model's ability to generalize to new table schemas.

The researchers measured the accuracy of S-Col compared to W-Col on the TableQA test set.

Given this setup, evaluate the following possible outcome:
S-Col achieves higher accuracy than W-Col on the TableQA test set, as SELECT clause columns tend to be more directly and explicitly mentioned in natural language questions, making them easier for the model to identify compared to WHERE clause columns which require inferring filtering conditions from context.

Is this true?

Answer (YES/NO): YES